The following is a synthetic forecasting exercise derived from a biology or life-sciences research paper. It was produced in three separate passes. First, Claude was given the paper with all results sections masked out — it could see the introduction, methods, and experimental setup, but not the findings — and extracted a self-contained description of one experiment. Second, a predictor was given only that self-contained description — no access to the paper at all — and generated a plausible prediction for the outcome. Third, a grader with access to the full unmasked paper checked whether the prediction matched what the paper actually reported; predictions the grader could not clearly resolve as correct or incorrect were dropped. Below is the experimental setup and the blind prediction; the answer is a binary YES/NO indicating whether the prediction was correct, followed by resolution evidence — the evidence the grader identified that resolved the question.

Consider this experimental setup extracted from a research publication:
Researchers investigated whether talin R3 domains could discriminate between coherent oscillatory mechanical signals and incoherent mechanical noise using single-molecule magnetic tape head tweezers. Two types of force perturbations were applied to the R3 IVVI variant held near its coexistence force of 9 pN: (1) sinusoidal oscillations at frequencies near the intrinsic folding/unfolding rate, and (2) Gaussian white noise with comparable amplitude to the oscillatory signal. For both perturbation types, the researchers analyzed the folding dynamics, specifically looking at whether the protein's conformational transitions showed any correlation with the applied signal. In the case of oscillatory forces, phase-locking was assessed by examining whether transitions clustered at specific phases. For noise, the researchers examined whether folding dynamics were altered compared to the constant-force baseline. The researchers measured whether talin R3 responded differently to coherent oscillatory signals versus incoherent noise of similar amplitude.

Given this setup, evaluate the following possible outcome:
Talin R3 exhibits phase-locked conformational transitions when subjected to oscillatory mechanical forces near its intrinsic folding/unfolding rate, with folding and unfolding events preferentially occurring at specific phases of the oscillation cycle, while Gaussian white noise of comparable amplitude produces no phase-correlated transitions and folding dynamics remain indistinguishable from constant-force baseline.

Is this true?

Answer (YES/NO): YES